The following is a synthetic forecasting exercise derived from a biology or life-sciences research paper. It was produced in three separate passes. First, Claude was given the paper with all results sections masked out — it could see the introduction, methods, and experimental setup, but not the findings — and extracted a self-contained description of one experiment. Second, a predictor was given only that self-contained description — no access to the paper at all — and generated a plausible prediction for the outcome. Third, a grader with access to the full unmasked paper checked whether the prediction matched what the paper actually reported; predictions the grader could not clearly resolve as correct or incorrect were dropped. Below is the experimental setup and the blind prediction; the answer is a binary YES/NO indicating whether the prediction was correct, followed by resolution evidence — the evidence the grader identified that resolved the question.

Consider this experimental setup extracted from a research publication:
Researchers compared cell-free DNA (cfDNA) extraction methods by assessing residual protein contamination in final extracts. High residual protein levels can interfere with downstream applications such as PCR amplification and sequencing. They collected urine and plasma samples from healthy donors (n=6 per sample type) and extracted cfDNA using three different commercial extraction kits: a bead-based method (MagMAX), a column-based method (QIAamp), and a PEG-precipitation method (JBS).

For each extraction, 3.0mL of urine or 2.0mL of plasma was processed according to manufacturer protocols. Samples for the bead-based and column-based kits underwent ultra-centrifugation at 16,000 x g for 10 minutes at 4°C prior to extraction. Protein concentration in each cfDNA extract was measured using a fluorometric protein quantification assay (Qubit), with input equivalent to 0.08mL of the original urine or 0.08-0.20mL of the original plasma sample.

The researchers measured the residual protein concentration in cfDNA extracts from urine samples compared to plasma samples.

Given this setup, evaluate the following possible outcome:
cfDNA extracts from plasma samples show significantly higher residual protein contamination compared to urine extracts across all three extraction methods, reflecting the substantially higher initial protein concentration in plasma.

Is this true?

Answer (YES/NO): NO